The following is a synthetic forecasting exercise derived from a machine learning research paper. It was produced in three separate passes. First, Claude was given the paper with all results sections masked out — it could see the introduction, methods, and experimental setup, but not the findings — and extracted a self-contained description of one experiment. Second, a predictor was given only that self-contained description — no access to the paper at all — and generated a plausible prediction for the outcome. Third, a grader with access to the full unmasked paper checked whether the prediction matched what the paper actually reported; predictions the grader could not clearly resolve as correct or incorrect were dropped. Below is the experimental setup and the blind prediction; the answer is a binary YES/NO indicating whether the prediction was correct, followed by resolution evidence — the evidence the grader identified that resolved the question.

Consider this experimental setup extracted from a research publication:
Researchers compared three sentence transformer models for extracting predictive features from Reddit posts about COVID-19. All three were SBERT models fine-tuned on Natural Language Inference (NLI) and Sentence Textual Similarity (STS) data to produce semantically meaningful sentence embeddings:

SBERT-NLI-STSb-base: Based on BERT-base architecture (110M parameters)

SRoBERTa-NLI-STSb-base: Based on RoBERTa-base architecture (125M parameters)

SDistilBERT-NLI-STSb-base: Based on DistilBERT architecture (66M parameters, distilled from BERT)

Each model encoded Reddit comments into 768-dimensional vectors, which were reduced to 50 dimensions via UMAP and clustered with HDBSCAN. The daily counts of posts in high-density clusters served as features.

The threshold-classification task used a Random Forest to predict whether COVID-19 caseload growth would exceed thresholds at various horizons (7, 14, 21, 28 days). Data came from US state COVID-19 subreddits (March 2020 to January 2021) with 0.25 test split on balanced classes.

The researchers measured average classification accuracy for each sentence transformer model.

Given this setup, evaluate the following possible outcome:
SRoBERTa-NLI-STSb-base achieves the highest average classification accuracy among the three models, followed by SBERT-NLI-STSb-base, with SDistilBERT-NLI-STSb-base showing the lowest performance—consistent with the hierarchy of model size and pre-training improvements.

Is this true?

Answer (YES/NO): YES